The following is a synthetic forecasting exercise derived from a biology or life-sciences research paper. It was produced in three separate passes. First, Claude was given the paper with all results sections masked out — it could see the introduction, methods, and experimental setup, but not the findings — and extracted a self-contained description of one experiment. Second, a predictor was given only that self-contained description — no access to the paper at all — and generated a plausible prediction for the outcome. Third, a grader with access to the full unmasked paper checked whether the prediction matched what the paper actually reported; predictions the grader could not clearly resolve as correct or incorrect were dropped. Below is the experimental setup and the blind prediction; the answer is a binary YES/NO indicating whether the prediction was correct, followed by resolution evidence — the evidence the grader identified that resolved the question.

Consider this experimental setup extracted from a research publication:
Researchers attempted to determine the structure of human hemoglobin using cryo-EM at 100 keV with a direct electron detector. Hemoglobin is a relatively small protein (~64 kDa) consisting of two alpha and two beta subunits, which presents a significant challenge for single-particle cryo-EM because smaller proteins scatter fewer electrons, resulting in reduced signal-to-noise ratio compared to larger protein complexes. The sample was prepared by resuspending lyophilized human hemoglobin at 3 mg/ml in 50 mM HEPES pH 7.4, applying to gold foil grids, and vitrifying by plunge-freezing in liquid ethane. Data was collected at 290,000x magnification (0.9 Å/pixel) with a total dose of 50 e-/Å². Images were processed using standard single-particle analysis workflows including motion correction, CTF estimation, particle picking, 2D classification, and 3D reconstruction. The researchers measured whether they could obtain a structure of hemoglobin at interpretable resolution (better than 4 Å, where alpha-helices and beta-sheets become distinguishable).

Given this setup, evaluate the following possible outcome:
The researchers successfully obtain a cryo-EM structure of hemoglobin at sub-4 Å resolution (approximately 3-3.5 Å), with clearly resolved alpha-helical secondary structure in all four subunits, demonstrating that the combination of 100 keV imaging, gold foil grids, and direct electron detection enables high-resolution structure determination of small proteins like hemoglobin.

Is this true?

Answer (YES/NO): NO